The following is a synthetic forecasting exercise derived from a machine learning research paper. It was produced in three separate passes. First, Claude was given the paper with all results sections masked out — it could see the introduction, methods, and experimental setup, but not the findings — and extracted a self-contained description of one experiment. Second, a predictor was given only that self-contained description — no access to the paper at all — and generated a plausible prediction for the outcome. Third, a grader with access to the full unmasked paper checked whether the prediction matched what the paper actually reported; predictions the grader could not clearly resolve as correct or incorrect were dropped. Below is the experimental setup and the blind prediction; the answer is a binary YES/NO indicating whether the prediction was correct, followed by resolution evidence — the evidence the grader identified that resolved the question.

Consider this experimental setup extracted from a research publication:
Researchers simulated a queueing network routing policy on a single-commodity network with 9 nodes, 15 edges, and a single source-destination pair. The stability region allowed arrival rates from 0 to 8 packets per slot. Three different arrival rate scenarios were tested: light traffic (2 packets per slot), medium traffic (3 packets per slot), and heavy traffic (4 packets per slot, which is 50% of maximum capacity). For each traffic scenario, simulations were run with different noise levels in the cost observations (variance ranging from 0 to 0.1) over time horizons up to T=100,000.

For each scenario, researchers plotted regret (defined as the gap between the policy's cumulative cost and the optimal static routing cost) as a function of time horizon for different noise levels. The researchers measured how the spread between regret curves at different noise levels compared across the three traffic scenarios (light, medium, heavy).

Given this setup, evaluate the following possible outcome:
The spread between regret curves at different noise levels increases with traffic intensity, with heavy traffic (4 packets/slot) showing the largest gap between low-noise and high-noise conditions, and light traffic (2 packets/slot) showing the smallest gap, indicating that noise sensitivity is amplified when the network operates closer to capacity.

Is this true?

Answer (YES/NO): NO